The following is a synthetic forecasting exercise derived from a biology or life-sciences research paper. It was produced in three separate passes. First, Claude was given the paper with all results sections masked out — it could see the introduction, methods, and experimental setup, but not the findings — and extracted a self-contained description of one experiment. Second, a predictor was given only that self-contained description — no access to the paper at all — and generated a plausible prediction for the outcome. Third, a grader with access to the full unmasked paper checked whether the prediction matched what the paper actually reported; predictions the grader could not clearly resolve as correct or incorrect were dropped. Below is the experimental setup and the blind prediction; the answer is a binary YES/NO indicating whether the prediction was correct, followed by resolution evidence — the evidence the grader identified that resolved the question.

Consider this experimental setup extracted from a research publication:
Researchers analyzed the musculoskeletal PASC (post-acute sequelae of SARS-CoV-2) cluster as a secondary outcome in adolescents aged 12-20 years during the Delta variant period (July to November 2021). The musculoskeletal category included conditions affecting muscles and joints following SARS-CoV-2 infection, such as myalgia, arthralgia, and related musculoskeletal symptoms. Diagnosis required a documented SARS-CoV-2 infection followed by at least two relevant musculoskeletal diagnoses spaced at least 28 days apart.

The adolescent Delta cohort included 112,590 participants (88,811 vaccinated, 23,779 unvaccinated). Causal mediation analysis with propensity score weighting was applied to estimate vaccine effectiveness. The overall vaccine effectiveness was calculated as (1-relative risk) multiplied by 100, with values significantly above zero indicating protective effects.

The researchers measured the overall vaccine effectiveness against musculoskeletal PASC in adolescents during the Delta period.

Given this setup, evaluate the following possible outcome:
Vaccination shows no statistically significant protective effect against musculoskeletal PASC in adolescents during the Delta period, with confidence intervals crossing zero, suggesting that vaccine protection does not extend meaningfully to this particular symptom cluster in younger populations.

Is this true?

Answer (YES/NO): NO